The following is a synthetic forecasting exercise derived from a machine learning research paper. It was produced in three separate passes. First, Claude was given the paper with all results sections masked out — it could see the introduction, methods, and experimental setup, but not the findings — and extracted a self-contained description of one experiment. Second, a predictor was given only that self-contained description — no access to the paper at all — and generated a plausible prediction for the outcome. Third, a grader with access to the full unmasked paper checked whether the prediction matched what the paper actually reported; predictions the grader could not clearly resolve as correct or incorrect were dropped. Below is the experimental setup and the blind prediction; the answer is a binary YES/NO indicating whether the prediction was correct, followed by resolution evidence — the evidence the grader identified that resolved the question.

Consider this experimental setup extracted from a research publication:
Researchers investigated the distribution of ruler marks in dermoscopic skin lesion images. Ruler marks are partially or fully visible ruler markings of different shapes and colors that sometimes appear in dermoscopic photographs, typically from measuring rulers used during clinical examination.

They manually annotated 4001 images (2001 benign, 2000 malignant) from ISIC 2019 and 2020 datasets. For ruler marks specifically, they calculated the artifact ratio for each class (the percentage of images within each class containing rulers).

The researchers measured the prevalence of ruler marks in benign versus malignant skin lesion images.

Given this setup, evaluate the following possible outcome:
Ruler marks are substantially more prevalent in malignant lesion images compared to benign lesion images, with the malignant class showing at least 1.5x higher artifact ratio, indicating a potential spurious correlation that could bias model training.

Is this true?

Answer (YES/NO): NO